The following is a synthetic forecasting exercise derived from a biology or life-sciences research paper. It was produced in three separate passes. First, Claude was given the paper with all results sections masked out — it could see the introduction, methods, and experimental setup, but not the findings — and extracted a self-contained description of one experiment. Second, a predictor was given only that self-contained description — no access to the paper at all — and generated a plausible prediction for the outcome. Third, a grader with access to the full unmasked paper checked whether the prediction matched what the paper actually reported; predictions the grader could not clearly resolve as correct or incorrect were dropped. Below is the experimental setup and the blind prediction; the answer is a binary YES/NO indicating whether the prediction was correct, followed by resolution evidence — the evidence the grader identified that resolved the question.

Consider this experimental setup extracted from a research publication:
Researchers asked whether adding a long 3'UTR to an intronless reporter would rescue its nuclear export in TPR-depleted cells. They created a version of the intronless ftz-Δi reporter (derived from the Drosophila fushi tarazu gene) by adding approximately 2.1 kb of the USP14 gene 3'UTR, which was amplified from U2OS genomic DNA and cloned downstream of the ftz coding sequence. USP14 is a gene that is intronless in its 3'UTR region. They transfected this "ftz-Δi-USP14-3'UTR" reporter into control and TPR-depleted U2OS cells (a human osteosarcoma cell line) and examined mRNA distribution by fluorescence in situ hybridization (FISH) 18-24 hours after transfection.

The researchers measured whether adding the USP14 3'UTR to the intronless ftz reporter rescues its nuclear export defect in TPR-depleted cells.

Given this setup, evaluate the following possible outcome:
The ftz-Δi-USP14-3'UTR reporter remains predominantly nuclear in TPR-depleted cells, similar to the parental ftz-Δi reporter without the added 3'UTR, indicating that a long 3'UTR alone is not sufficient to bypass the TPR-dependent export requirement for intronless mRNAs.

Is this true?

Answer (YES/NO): YES